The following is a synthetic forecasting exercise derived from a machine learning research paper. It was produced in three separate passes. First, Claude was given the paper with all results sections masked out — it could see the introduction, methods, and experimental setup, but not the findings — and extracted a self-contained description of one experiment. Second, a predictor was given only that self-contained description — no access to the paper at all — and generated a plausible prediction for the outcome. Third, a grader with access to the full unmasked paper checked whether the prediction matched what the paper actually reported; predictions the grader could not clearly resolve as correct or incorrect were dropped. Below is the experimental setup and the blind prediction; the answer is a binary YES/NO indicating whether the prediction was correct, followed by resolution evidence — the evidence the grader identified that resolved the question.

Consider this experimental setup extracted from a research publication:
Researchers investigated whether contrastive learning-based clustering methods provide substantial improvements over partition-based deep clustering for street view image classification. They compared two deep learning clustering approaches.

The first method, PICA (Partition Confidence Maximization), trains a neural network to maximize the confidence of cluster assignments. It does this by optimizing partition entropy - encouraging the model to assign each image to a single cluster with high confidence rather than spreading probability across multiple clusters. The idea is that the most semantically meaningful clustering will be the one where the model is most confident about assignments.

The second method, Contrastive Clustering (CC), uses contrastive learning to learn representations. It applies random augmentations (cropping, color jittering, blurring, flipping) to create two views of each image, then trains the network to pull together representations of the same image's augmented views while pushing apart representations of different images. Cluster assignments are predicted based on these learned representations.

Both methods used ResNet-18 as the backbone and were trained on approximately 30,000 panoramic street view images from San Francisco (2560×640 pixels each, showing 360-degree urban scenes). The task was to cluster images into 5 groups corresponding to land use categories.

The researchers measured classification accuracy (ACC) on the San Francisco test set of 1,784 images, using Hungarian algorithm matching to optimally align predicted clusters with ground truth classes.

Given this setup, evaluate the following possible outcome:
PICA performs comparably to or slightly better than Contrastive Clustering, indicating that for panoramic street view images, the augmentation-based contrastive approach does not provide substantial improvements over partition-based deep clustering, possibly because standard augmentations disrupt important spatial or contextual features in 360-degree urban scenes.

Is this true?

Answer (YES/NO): NO